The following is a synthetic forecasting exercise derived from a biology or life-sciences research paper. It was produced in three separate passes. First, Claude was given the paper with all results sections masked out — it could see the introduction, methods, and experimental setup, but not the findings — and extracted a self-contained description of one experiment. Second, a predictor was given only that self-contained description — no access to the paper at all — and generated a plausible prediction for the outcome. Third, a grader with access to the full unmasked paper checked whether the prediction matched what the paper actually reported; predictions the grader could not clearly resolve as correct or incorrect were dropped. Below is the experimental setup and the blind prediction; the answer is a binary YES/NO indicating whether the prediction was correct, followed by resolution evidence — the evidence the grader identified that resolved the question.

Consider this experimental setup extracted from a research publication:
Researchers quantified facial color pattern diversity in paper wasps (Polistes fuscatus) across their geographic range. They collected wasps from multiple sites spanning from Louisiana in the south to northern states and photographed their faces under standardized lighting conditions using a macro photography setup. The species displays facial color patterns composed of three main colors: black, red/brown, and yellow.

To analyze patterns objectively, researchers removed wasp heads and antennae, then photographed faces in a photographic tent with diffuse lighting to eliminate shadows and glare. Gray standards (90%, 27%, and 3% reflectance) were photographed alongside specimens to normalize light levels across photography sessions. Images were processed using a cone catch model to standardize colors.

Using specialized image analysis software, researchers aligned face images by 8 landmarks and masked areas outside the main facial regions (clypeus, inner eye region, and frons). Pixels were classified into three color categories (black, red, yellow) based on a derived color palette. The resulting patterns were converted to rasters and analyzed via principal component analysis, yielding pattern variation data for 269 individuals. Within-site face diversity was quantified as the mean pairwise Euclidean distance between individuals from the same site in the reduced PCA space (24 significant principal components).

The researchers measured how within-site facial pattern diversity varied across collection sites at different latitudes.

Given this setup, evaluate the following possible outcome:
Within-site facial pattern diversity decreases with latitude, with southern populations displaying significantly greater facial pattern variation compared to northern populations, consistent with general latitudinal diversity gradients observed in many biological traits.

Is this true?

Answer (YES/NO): NO